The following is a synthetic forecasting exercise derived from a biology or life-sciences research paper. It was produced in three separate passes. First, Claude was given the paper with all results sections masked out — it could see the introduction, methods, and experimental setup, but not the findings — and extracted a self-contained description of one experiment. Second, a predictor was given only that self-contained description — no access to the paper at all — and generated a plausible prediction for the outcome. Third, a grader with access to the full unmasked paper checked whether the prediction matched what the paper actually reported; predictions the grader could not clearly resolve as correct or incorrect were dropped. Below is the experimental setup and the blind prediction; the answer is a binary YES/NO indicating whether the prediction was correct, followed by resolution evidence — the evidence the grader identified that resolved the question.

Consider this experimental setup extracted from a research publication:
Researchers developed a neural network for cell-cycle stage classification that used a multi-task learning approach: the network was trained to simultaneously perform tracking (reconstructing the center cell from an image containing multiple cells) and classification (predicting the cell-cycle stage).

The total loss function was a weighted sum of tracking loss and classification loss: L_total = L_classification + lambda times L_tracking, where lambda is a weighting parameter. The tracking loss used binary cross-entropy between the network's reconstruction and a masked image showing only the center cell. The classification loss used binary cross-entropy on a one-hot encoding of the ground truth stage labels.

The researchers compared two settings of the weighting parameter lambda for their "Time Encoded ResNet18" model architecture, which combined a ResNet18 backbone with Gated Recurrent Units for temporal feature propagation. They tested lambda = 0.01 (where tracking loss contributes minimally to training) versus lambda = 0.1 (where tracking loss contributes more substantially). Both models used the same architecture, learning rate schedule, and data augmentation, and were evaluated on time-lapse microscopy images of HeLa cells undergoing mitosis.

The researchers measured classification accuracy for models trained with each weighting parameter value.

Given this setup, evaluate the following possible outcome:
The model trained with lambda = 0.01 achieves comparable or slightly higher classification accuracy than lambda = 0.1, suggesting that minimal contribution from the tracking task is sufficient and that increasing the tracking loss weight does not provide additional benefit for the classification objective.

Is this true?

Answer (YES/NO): NO